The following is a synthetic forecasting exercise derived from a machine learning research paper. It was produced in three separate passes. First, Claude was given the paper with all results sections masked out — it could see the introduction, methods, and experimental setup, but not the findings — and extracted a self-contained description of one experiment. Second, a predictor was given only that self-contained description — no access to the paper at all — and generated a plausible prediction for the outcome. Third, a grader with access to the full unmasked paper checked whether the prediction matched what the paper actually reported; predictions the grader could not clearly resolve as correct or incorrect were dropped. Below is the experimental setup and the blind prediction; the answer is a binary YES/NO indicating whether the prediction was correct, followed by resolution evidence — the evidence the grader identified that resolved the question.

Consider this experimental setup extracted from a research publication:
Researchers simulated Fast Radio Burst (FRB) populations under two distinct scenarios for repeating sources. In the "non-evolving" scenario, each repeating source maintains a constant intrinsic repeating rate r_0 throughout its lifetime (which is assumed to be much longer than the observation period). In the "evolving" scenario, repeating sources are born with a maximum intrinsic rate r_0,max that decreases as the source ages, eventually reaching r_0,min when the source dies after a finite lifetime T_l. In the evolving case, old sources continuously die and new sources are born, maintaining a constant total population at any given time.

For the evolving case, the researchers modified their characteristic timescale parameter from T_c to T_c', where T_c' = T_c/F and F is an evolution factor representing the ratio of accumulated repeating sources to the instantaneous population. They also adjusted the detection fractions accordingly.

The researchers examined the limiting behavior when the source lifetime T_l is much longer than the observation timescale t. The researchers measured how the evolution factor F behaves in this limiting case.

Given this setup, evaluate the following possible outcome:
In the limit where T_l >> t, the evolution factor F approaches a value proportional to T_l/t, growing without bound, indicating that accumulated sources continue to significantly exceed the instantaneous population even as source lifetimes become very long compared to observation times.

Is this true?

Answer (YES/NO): NO